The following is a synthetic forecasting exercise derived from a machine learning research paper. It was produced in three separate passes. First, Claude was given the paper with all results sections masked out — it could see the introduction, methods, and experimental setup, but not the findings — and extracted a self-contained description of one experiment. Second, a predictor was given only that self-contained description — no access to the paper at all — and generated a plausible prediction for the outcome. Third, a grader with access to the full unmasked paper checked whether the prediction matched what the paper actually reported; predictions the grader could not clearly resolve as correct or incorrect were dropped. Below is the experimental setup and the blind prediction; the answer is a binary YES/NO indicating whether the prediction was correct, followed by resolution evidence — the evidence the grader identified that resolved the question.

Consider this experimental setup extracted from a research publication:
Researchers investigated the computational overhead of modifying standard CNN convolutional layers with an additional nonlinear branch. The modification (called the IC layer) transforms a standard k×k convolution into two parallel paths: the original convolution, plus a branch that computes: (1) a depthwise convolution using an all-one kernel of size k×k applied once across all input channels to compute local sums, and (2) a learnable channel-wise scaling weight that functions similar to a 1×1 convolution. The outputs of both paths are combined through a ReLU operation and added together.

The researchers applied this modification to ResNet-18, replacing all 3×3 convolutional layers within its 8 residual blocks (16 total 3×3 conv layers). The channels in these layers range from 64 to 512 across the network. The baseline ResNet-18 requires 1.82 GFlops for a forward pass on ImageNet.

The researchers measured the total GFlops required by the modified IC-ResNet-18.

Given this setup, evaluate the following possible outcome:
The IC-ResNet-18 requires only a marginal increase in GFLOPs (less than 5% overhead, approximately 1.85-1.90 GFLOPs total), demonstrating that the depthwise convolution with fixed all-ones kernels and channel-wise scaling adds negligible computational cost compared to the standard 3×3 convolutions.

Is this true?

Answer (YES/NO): NO